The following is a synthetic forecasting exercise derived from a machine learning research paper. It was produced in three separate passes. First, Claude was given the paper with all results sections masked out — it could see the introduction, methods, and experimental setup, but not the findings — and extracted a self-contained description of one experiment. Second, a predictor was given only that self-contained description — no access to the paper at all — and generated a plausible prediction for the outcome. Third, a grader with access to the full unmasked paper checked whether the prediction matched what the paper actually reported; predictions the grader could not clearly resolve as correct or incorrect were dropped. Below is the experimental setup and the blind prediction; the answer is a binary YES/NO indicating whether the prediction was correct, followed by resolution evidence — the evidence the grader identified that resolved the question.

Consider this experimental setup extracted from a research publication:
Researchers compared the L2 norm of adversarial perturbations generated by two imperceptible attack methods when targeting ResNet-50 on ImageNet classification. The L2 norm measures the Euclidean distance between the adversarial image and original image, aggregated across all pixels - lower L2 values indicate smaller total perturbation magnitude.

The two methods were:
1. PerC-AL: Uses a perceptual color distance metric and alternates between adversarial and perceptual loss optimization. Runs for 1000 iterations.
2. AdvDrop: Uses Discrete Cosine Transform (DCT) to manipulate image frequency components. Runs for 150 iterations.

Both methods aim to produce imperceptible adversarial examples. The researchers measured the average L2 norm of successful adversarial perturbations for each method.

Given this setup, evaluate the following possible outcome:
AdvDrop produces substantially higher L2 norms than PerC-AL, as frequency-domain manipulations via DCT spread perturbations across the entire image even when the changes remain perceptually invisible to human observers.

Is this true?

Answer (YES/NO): YES